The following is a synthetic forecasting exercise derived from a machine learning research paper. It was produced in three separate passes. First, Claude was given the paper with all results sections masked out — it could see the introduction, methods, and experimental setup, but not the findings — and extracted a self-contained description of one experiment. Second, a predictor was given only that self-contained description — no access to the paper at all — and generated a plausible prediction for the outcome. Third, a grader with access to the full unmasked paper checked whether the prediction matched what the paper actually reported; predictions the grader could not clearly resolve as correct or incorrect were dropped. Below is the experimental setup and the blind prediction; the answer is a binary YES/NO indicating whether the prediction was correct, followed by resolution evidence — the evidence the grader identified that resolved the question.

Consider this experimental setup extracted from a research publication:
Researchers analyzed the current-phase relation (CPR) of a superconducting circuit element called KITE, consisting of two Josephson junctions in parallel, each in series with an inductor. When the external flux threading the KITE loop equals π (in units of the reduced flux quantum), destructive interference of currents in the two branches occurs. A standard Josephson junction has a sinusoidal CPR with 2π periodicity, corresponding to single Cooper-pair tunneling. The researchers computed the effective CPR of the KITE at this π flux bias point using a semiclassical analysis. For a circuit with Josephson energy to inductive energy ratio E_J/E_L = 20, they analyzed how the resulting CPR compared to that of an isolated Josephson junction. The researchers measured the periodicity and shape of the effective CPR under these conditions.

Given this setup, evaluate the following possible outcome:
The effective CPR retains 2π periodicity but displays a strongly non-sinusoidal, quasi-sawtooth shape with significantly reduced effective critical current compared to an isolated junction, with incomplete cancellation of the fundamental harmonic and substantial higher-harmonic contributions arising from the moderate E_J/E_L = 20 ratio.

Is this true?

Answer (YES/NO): NO